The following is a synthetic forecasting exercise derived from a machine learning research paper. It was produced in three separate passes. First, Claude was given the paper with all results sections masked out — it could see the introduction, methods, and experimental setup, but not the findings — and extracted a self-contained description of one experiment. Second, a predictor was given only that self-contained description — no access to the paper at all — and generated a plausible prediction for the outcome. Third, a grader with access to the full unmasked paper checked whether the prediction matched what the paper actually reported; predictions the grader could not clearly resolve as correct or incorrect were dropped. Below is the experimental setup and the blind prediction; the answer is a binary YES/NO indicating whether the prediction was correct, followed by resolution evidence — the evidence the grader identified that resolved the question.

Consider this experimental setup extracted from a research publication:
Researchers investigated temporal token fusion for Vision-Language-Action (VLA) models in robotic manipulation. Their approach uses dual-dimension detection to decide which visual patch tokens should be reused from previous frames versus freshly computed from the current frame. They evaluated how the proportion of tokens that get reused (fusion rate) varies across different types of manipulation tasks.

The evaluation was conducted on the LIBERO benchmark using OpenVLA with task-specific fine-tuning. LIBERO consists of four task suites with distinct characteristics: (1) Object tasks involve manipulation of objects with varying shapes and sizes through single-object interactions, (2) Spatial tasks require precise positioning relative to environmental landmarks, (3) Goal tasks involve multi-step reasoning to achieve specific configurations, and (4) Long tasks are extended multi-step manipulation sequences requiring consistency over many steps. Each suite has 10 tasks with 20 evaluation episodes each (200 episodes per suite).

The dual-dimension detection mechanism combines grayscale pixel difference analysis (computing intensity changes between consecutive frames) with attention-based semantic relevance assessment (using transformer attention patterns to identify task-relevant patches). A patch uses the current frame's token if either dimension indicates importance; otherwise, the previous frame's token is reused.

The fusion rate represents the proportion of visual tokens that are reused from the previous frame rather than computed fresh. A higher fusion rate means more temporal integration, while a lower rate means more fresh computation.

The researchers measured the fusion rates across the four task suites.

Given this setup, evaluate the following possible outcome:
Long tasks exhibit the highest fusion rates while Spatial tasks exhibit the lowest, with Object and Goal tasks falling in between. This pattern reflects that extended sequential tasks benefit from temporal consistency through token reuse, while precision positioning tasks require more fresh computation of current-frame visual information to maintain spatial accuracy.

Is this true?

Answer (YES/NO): NO